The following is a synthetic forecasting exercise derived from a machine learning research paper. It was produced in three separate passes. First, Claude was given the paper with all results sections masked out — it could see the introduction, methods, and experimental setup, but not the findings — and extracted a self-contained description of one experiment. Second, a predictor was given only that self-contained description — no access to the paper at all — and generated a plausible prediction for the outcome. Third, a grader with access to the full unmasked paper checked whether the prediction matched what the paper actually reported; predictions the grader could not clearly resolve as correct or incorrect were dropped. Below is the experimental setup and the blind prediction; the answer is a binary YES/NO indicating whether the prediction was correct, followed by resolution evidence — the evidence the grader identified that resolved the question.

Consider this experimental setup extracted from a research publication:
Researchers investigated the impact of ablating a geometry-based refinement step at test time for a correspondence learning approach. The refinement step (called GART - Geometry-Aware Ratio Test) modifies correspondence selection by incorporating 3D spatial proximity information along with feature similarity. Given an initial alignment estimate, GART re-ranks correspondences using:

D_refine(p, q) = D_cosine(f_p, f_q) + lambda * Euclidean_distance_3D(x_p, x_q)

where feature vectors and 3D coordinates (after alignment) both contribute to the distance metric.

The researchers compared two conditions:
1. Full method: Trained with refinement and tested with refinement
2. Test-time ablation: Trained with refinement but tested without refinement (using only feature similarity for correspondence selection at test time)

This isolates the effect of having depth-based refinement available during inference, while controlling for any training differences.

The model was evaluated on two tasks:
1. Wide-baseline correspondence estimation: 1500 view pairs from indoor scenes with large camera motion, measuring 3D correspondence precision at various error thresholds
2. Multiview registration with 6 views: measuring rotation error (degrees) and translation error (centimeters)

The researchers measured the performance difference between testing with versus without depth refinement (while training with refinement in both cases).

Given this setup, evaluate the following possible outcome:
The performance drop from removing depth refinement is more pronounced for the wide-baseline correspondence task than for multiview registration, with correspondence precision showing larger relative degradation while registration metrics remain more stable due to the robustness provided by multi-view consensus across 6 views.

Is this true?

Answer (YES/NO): YES